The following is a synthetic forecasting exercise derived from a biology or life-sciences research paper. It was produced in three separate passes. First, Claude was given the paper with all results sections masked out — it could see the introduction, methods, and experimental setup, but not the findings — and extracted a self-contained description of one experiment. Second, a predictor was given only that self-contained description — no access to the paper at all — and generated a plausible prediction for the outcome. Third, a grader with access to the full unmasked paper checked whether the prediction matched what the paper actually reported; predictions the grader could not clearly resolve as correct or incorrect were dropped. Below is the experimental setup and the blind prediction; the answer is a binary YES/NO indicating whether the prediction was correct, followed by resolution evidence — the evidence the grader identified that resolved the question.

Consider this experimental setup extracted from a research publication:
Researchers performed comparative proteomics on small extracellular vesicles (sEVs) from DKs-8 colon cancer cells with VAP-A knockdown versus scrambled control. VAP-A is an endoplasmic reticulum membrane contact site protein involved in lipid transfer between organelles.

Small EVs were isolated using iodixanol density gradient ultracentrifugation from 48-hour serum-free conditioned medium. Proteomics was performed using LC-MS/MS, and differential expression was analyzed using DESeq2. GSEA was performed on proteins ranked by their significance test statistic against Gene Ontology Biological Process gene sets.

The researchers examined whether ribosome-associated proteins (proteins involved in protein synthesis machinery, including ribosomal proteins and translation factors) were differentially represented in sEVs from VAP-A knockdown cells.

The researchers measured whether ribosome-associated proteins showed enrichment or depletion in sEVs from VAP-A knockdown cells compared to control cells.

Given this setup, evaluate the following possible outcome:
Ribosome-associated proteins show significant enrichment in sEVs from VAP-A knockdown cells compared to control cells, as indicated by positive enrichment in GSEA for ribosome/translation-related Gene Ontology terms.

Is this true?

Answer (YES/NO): NO